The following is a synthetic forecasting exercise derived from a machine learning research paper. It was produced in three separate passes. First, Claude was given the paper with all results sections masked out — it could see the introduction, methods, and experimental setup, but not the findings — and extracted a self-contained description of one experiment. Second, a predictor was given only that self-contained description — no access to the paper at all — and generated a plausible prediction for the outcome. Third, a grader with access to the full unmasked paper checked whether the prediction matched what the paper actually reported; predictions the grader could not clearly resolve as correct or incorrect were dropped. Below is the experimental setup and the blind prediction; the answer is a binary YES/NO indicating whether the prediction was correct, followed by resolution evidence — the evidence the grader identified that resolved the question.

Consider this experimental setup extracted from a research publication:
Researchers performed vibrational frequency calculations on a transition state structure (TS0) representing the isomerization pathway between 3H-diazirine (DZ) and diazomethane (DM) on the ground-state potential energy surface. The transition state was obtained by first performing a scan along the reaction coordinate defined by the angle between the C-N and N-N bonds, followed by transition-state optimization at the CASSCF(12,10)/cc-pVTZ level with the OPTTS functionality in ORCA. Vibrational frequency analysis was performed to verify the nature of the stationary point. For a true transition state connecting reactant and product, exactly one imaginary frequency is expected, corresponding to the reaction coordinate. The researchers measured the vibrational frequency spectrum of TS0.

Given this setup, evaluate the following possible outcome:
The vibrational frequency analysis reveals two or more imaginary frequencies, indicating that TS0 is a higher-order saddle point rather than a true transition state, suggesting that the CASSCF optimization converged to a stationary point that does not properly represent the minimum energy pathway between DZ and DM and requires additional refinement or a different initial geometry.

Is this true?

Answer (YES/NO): NO